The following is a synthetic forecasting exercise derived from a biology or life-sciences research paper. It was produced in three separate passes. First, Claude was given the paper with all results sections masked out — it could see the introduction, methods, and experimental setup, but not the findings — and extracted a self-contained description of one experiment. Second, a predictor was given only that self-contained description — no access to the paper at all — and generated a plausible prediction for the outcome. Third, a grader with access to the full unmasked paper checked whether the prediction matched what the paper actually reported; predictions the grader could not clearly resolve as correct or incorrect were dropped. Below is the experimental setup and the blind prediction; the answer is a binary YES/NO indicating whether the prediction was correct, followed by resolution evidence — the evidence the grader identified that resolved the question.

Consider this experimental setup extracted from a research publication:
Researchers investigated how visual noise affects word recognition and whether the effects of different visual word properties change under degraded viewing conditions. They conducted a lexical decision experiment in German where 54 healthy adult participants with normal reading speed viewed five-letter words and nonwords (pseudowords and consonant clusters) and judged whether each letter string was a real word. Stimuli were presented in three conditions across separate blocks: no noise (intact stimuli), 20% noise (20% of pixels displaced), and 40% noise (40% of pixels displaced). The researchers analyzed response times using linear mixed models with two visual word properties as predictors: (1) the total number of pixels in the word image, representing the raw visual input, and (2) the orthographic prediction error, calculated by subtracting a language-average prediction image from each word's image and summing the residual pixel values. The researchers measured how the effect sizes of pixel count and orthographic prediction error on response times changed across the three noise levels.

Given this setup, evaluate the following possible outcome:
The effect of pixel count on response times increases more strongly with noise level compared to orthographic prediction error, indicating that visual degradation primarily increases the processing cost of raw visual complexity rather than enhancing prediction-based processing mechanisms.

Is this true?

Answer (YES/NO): YES